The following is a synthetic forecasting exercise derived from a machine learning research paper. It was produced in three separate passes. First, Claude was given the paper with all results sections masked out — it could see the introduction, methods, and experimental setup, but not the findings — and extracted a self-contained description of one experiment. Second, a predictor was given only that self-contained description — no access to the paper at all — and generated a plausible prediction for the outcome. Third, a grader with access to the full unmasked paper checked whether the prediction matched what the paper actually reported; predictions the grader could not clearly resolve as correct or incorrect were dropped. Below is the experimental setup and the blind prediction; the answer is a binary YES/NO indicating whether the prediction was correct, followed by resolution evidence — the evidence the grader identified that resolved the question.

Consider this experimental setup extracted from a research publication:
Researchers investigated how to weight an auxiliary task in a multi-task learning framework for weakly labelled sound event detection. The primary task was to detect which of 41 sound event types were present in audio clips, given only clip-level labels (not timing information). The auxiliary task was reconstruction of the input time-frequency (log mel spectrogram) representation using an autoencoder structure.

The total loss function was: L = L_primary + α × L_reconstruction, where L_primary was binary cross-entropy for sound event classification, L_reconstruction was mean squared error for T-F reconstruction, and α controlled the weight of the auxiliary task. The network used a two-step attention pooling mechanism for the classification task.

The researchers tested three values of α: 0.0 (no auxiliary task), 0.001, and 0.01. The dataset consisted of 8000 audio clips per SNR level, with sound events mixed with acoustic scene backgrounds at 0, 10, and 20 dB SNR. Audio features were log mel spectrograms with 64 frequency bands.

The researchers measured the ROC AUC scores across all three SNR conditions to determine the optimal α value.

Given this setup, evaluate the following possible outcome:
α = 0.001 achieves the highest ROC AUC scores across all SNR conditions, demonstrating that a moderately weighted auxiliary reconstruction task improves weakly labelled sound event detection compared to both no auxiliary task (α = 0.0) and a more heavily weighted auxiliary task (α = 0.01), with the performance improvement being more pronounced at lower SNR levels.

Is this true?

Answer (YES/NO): NO